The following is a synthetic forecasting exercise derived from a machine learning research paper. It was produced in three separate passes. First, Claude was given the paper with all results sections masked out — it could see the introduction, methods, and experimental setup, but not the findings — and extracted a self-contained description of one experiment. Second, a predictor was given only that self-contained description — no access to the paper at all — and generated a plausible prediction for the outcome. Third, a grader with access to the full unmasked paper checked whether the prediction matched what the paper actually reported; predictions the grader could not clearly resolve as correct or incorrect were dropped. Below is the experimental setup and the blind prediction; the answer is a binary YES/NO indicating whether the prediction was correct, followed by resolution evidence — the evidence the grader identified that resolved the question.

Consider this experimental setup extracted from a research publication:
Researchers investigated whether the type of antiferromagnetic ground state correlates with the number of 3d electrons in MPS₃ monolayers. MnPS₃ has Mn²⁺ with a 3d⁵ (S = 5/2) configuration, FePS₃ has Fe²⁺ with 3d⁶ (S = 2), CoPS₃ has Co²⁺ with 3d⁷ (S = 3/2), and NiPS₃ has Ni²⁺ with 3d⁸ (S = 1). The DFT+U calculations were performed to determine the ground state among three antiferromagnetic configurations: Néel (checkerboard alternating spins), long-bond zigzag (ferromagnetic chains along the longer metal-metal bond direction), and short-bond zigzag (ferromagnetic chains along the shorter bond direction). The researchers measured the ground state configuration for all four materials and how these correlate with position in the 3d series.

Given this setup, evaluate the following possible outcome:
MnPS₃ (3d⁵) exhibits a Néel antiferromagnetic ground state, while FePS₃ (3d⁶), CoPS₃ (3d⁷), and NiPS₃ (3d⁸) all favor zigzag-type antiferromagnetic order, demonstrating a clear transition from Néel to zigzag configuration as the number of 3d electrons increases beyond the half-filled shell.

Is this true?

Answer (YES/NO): YES